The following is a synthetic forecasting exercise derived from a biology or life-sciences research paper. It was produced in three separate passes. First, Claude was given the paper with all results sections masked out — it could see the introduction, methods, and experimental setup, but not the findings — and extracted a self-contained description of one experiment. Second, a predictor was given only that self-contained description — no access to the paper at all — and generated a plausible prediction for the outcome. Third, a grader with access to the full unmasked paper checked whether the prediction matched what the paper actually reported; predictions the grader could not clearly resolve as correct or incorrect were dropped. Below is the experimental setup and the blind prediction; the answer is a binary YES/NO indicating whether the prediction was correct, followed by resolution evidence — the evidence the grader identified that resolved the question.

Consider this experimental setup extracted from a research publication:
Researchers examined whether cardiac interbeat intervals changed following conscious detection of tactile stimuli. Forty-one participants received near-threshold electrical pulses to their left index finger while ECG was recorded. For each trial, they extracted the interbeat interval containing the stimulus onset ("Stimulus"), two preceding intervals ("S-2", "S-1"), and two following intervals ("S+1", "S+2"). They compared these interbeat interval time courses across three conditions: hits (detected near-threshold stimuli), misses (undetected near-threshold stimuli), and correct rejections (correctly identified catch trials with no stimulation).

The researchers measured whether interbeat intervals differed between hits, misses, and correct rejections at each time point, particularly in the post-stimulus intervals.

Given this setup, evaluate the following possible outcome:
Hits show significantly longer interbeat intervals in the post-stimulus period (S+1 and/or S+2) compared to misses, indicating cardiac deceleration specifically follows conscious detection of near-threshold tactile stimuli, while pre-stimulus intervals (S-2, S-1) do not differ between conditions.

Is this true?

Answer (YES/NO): YES